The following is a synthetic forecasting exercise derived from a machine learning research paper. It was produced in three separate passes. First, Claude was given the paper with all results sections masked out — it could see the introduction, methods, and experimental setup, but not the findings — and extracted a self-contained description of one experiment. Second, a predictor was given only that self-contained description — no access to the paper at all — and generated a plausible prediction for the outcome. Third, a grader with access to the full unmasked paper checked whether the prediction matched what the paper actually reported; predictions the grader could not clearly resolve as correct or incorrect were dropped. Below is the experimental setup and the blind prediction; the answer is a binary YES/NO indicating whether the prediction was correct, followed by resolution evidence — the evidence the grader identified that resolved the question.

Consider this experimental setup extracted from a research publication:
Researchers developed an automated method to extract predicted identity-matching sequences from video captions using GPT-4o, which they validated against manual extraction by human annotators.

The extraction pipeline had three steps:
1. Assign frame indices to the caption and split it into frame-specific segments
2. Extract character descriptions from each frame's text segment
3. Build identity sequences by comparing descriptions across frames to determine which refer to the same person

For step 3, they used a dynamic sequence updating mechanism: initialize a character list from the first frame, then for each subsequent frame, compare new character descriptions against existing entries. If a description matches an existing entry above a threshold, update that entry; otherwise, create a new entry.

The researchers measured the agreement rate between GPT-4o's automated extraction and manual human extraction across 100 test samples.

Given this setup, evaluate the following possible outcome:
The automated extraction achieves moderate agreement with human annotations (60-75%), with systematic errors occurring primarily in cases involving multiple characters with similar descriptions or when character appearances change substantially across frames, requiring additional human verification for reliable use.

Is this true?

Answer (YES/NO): NO